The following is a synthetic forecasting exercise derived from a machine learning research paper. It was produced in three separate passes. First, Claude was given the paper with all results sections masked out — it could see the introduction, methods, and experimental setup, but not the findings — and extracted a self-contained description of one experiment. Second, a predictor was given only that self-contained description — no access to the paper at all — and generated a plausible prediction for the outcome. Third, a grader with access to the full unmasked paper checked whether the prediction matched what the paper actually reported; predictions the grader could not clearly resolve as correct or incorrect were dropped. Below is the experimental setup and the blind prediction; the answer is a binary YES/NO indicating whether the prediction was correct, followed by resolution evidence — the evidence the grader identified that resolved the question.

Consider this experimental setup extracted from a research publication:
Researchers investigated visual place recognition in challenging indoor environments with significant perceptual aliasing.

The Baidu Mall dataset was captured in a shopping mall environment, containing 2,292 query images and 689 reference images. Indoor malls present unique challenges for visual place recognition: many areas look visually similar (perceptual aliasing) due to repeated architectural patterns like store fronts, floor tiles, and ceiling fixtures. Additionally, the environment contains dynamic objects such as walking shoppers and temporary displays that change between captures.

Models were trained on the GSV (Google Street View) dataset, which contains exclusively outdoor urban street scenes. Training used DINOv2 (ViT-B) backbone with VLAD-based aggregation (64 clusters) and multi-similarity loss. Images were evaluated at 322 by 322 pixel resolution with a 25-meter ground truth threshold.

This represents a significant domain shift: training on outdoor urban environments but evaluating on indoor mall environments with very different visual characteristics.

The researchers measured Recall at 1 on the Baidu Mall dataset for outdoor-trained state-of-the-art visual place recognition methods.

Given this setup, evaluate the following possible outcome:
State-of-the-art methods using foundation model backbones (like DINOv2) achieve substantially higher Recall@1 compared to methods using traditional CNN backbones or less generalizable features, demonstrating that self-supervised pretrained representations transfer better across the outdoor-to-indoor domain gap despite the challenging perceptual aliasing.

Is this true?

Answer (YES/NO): NO